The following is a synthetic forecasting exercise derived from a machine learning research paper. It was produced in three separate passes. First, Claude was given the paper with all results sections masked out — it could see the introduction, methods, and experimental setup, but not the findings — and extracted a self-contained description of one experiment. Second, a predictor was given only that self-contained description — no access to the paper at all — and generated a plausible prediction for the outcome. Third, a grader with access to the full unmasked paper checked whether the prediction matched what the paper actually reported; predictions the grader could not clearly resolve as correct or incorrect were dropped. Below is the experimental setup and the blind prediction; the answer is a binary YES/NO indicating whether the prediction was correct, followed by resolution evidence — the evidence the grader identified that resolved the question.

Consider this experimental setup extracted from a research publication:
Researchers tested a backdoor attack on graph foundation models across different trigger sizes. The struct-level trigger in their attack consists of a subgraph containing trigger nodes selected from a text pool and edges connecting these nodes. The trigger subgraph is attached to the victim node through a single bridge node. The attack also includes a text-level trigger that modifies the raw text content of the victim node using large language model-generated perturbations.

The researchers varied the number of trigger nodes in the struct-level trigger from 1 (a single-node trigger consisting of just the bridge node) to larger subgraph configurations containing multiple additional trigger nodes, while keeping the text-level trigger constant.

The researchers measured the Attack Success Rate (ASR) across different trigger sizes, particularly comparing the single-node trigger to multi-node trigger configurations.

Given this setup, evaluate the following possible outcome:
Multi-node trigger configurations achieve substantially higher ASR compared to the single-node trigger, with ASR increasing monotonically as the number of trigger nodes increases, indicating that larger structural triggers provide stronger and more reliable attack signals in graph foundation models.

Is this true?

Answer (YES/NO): NO